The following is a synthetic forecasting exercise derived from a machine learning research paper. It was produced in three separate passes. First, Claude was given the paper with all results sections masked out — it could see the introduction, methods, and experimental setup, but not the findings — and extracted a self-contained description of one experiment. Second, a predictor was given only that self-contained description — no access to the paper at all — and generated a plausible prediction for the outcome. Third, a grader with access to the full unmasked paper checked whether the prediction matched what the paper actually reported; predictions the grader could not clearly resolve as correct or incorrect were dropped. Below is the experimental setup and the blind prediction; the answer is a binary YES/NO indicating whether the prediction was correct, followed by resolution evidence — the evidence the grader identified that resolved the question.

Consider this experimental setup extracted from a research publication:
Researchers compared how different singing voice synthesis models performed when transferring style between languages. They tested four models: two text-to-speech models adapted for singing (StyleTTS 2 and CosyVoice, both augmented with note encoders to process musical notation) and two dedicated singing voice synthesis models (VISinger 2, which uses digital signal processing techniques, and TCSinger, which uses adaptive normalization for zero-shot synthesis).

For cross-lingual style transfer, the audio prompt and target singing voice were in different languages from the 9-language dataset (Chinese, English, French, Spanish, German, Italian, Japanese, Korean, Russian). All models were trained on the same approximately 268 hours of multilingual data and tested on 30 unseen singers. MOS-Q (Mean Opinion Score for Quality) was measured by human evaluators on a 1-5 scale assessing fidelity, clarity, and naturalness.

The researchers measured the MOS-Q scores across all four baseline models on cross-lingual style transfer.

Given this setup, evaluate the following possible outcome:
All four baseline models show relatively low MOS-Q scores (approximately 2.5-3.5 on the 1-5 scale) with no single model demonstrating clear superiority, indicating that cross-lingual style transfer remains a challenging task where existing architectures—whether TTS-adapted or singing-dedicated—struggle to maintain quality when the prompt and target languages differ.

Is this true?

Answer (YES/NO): NO